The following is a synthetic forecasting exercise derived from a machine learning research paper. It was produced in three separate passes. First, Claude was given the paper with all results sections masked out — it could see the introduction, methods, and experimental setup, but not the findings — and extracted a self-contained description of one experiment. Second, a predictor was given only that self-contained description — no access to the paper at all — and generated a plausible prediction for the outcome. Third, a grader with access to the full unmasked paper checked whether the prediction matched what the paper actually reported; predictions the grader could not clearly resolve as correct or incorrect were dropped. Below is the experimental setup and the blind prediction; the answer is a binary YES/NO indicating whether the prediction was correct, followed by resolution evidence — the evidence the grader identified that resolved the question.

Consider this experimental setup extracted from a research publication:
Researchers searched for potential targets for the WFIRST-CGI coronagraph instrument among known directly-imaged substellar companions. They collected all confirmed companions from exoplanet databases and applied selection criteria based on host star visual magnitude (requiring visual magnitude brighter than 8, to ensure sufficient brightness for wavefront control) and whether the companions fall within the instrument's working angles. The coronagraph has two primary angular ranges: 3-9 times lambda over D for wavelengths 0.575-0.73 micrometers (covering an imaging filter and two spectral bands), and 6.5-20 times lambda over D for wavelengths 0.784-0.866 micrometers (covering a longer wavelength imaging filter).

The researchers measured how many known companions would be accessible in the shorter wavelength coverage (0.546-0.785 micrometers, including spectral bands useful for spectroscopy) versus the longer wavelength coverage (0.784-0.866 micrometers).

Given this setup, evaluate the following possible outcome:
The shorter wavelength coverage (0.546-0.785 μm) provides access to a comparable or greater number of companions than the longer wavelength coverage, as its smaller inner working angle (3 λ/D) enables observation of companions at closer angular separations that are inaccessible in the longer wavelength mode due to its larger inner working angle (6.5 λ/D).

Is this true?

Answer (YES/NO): NO